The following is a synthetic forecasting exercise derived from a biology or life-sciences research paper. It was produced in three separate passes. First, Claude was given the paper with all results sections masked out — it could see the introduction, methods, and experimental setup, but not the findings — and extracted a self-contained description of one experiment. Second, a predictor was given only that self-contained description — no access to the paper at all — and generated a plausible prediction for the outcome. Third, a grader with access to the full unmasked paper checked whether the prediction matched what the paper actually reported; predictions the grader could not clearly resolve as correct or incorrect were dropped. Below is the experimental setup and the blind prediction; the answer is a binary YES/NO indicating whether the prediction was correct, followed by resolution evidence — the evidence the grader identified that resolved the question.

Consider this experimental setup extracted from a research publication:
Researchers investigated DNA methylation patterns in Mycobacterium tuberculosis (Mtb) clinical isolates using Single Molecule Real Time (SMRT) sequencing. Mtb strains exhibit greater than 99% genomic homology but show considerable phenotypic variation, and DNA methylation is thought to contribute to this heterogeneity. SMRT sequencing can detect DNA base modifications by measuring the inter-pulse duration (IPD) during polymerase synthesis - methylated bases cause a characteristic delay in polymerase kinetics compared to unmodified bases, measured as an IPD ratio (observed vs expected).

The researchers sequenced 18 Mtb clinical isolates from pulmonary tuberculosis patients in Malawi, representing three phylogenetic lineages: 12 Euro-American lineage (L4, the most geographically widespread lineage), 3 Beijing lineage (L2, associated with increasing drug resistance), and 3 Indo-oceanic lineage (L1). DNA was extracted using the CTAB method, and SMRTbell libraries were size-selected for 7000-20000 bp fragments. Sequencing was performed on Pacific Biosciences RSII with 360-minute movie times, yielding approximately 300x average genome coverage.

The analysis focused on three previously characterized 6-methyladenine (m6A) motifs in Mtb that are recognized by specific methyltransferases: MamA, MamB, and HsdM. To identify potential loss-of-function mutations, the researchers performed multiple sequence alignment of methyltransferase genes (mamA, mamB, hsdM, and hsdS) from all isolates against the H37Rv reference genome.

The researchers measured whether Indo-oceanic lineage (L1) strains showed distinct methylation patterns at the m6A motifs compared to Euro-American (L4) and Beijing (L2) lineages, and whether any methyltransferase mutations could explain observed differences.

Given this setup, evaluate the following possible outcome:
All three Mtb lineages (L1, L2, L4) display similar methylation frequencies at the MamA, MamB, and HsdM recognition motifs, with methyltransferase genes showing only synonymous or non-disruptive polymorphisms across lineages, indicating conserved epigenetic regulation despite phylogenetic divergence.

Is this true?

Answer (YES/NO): NO